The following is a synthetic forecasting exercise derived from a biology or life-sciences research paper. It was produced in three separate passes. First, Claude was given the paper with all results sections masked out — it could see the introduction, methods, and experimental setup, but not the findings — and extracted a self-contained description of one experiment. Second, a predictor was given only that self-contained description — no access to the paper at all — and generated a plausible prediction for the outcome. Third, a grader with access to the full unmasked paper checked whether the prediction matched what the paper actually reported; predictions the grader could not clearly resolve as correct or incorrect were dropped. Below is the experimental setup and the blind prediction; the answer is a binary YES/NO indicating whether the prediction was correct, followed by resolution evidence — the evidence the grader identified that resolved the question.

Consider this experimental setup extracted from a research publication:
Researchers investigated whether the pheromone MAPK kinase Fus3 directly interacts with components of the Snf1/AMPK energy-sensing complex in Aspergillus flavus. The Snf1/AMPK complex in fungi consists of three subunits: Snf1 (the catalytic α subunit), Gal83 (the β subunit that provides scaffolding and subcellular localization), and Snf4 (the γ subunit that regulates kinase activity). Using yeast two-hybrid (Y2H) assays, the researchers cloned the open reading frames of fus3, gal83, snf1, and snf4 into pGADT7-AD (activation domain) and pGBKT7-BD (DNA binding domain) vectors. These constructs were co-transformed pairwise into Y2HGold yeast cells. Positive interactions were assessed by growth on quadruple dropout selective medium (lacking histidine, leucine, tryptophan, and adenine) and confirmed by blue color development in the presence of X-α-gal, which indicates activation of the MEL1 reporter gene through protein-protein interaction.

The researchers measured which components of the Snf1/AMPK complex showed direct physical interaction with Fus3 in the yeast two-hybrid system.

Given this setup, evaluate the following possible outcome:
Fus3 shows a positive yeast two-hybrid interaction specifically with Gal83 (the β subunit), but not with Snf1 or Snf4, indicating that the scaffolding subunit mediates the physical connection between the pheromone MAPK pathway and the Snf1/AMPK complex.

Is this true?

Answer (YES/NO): YES